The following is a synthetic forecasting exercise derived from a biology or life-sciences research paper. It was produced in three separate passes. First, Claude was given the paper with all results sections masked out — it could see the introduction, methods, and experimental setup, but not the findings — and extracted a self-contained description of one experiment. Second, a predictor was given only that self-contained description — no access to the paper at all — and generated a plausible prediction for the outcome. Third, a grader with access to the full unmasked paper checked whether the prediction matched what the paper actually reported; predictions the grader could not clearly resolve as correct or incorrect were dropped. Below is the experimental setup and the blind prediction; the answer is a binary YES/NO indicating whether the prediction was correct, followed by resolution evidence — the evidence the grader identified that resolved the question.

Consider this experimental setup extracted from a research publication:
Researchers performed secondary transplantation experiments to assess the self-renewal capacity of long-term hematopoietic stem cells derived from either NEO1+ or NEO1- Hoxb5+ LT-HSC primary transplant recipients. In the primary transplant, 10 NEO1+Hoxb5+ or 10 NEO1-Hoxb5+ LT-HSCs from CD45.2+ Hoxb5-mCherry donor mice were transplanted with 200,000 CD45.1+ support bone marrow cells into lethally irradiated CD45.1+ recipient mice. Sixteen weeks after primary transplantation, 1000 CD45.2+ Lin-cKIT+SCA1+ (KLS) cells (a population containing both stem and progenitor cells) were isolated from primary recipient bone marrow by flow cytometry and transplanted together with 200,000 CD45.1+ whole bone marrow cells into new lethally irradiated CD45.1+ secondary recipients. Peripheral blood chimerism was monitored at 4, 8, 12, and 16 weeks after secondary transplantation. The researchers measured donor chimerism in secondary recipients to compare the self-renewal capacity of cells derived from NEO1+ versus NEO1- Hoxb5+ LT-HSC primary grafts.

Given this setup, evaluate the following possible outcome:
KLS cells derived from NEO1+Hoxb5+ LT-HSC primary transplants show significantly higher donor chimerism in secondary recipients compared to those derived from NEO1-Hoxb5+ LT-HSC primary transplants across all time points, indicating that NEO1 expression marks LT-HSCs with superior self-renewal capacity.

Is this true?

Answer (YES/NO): NO